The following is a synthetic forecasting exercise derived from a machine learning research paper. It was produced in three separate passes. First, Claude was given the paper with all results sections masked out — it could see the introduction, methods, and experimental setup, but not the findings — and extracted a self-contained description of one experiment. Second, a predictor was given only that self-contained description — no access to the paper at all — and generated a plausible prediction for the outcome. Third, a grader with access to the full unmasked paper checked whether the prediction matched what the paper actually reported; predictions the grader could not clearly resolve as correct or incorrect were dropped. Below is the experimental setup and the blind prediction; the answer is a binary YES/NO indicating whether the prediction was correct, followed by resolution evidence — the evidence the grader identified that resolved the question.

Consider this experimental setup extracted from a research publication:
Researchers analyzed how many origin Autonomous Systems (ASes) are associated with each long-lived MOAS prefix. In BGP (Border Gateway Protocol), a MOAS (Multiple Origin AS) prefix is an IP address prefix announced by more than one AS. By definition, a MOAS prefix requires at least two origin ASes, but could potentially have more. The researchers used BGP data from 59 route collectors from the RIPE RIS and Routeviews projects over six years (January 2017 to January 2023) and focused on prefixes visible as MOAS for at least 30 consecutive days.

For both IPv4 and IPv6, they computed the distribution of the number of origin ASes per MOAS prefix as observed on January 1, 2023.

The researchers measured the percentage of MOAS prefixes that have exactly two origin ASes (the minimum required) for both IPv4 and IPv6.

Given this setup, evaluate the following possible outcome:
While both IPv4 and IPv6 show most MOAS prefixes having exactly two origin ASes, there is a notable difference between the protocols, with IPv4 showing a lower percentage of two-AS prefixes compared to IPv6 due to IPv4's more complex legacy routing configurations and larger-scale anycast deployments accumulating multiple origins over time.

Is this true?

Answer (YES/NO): NO